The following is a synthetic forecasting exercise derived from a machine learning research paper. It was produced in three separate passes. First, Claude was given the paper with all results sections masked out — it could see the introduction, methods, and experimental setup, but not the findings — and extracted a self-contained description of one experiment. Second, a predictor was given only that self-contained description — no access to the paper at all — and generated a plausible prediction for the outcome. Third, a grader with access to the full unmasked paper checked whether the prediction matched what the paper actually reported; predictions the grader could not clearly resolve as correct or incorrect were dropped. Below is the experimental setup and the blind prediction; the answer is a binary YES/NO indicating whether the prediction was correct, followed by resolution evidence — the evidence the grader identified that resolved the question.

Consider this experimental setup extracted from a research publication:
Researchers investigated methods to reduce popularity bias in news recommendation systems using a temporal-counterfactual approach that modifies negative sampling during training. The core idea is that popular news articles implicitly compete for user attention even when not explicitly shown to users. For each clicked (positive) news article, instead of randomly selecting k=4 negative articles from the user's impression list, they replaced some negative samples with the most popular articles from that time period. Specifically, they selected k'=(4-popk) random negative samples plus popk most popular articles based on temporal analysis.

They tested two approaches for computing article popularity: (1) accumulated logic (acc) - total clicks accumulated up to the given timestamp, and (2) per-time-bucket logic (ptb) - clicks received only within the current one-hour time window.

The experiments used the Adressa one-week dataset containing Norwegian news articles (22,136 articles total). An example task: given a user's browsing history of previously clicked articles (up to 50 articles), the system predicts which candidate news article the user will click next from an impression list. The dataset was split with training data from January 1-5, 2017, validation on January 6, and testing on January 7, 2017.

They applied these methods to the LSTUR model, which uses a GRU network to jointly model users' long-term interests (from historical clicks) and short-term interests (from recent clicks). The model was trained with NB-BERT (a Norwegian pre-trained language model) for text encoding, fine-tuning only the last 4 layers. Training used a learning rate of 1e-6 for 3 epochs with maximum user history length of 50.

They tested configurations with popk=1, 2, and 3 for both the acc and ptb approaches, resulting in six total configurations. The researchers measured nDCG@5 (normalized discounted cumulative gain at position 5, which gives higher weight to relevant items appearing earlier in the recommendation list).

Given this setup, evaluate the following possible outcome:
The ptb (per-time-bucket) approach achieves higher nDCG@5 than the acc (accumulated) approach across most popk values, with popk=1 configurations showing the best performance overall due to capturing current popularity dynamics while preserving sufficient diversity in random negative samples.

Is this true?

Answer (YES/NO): NO